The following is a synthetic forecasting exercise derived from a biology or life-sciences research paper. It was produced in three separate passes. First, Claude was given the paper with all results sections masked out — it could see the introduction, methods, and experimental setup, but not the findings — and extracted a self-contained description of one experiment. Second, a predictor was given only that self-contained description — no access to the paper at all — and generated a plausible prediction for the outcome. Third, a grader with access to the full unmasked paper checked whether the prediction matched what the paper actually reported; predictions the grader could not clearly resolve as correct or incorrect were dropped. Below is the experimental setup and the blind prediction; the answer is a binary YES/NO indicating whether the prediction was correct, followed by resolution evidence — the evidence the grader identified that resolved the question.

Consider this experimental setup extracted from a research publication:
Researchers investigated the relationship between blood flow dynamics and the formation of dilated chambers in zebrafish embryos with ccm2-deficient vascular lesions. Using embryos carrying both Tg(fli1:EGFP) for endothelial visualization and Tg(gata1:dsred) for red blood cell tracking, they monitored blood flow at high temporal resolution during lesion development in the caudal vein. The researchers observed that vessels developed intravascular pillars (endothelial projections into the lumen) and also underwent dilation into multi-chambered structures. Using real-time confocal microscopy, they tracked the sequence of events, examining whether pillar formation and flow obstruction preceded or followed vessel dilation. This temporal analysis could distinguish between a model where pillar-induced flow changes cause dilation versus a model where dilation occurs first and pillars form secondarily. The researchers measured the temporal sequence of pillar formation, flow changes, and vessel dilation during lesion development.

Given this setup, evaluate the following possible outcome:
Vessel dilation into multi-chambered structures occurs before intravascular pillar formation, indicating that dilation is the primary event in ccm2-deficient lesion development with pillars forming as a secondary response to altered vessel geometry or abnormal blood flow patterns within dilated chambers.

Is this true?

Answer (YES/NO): NO